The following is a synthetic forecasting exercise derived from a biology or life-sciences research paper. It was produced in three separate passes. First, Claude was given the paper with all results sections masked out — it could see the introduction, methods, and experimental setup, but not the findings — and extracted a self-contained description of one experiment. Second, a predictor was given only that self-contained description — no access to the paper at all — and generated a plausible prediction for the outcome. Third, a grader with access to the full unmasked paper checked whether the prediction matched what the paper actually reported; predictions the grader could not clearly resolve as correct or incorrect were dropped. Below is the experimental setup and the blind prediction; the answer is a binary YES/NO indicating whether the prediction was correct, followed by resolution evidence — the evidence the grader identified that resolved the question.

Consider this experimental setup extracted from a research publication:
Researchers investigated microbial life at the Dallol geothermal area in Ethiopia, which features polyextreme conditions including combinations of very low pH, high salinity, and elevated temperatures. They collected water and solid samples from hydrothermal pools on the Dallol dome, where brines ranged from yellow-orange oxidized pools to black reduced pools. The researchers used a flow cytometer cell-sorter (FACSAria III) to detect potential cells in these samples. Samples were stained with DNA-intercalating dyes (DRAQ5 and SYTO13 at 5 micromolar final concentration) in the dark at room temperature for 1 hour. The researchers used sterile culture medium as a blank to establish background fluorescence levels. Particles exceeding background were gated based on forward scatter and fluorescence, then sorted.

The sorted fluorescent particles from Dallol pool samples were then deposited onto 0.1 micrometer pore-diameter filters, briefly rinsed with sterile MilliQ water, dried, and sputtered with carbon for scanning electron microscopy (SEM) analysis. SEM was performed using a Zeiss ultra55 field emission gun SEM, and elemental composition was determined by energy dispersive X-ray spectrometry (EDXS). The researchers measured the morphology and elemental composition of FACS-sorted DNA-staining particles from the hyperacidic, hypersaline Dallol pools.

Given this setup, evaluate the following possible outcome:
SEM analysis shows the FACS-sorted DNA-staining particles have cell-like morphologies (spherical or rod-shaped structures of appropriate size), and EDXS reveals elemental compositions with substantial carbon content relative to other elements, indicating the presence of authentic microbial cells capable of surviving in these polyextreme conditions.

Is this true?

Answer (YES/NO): NO